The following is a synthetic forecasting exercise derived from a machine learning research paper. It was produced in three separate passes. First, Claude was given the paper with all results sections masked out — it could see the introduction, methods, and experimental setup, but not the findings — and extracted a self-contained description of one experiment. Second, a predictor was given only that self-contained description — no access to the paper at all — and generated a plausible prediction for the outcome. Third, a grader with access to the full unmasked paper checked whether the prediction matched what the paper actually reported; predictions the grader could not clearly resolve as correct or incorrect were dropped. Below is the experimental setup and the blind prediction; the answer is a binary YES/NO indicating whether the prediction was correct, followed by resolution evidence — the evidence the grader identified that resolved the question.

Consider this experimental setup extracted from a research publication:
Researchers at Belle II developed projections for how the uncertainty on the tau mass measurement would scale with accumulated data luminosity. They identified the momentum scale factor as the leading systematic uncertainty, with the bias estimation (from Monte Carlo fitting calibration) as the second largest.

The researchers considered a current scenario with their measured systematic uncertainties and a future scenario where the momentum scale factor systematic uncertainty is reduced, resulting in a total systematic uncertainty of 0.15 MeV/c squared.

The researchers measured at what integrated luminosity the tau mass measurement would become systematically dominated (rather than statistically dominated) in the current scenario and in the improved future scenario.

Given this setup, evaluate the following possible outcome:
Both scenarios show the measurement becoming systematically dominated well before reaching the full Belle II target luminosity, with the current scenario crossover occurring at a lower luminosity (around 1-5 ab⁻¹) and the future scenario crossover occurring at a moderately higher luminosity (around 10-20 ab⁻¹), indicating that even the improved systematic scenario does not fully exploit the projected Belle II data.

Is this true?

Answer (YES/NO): NO